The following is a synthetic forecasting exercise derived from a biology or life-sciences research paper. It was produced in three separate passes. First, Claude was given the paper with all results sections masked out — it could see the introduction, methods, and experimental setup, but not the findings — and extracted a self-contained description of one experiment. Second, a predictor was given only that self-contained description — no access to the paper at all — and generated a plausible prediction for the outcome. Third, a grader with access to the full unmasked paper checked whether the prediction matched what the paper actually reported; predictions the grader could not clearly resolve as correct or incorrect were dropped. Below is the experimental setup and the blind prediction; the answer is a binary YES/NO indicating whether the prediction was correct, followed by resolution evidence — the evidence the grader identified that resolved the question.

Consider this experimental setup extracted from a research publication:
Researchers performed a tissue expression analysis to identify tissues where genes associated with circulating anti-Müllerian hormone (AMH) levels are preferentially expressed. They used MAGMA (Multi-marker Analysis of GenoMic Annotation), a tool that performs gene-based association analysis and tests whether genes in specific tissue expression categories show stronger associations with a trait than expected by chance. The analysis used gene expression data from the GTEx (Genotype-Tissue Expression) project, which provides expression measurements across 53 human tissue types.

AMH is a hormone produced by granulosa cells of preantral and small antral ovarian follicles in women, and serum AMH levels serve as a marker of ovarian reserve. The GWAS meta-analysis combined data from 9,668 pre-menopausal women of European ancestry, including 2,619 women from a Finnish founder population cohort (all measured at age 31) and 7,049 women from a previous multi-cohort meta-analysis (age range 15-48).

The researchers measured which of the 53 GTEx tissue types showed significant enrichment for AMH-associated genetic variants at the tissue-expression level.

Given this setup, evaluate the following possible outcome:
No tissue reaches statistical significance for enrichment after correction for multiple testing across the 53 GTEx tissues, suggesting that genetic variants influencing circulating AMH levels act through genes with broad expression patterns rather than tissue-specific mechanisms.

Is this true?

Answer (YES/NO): YES